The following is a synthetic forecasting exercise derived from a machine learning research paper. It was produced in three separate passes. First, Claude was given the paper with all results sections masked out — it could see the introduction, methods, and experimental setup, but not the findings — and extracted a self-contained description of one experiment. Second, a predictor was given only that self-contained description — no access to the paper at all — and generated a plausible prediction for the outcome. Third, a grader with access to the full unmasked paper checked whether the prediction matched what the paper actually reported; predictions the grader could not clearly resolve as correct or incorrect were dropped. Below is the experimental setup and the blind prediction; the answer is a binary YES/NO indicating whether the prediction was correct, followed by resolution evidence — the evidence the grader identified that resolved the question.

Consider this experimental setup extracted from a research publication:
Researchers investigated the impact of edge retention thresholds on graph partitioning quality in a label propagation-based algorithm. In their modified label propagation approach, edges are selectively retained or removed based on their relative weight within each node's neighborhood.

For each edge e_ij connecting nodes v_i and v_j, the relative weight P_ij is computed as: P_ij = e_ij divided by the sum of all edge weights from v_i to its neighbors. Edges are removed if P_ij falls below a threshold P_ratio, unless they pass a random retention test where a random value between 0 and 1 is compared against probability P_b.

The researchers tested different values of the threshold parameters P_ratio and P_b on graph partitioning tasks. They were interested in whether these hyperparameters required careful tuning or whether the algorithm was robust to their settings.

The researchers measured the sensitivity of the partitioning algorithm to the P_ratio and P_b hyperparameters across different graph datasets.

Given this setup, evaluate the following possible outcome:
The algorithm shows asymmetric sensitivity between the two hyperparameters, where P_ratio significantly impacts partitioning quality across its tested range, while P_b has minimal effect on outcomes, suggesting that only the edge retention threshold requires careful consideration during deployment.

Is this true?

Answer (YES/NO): NO